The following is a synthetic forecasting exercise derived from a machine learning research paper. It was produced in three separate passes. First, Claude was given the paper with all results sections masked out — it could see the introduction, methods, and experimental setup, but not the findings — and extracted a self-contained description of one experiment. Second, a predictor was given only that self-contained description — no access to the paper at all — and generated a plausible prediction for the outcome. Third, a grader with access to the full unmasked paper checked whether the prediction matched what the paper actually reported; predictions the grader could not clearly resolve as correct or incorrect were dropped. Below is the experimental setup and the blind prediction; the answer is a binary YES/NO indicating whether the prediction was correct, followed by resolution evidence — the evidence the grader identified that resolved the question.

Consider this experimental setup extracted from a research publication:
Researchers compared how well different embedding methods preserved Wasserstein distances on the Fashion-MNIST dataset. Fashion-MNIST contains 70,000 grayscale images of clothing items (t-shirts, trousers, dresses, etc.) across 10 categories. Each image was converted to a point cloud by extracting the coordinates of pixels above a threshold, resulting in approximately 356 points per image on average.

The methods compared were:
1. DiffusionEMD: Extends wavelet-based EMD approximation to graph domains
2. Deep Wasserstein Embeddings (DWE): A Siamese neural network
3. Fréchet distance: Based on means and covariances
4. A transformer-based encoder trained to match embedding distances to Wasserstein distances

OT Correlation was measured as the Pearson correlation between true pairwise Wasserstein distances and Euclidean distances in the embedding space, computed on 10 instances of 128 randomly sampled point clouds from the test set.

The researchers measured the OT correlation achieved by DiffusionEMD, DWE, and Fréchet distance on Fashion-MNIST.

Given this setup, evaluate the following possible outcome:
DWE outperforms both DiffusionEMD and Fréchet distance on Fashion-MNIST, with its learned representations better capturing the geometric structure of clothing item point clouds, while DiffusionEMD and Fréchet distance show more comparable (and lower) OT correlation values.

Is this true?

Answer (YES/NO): NO